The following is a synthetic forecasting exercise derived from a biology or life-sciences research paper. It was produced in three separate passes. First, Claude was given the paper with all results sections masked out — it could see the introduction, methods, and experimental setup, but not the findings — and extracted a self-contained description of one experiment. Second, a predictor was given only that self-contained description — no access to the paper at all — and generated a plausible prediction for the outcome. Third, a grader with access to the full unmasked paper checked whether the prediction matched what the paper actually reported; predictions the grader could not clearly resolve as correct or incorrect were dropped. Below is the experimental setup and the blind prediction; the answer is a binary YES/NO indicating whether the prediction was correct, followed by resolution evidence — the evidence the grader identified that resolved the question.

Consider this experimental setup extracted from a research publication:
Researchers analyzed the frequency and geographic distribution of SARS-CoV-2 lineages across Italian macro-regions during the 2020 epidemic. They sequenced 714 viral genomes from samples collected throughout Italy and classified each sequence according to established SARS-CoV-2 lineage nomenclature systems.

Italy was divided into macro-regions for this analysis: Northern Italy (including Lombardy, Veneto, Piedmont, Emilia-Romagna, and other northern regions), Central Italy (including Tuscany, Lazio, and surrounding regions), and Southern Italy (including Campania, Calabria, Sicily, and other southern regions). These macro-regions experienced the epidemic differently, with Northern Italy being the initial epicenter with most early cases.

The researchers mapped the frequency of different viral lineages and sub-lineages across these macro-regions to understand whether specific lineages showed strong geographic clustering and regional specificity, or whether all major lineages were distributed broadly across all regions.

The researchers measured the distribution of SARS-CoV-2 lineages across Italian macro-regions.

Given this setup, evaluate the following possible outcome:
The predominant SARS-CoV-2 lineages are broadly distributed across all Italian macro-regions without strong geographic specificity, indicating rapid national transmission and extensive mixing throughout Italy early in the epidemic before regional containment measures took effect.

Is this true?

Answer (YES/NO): NO